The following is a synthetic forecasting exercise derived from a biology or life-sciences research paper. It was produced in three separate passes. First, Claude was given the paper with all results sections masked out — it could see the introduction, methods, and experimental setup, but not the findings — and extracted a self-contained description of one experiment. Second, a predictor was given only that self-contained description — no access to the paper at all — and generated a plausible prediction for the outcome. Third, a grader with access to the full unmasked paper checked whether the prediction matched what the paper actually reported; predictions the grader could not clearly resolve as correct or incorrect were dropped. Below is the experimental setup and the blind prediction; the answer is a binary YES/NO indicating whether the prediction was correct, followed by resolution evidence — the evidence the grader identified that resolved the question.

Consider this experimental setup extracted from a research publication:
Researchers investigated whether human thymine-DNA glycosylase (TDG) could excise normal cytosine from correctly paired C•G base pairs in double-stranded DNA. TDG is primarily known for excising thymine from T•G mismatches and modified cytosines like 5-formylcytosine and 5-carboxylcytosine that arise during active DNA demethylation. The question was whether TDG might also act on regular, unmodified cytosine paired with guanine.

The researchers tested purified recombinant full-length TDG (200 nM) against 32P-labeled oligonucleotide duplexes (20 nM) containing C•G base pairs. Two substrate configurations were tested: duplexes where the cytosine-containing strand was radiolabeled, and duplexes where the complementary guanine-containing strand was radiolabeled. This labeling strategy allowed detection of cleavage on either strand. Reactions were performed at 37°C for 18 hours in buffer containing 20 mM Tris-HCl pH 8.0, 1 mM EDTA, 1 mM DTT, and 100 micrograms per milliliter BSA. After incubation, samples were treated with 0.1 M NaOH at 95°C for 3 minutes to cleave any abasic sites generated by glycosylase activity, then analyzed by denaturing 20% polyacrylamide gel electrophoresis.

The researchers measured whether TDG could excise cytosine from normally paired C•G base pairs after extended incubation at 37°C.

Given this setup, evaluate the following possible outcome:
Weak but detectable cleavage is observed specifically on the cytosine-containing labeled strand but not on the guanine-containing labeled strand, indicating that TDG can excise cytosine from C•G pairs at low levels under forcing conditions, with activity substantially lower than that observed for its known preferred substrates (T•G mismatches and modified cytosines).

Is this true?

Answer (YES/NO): NO